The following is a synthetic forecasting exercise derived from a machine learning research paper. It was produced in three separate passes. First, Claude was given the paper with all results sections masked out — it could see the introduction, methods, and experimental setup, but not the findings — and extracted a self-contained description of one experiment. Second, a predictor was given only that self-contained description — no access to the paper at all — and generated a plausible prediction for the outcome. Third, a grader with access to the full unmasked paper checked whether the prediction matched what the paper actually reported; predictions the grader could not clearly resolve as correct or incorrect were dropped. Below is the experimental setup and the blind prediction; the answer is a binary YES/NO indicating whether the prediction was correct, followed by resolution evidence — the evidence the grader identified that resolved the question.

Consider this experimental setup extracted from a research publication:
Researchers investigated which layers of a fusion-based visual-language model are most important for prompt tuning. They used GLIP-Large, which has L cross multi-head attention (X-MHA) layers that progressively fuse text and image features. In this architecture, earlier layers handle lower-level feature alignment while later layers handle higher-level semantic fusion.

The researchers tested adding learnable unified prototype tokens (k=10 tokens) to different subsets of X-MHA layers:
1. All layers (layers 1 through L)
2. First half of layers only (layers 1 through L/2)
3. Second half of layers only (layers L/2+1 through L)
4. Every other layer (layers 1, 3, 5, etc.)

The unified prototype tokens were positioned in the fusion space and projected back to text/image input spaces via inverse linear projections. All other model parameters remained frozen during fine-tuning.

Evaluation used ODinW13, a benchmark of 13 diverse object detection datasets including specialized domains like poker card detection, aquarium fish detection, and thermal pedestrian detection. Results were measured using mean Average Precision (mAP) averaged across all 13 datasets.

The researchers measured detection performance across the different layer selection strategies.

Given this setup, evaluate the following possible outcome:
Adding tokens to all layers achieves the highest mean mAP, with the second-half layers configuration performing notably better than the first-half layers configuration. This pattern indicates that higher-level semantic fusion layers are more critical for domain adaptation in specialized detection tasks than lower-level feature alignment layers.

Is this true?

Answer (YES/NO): NO